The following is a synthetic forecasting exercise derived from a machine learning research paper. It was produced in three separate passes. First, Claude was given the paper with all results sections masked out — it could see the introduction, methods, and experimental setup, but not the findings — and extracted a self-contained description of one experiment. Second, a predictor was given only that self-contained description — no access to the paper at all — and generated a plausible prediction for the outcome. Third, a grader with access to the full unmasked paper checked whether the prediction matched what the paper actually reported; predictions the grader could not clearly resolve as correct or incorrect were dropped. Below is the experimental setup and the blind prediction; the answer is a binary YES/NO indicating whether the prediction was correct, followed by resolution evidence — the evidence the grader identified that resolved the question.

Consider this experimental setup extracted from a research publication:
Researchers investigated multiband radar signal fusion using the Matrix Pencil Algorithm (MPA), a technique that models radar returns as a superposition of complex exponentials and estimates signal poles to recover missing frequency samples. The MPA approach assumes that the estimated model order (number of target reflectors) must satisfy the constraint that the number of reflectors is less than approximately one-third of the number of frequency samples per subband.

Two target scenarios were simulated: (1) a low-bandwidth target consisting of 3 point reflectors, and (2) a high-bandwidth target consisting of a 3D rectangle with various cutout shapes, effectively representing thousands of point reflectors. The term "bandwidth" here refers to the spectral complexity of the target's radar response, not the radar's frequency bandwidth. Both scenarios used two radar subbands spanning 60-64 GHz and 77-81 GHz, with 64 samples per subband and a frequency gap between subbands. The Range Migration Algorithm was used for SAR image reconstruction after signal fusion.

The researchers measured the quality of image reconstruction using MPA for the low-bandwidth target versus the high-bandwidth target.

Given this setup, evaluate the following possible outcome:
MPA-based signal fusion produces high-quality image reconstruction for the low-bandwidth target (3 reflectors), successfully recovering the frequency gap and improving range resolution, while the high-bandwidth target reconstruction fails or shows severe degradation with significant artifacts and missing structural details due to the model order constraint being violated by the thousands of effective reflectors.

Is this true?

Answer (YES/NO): YES